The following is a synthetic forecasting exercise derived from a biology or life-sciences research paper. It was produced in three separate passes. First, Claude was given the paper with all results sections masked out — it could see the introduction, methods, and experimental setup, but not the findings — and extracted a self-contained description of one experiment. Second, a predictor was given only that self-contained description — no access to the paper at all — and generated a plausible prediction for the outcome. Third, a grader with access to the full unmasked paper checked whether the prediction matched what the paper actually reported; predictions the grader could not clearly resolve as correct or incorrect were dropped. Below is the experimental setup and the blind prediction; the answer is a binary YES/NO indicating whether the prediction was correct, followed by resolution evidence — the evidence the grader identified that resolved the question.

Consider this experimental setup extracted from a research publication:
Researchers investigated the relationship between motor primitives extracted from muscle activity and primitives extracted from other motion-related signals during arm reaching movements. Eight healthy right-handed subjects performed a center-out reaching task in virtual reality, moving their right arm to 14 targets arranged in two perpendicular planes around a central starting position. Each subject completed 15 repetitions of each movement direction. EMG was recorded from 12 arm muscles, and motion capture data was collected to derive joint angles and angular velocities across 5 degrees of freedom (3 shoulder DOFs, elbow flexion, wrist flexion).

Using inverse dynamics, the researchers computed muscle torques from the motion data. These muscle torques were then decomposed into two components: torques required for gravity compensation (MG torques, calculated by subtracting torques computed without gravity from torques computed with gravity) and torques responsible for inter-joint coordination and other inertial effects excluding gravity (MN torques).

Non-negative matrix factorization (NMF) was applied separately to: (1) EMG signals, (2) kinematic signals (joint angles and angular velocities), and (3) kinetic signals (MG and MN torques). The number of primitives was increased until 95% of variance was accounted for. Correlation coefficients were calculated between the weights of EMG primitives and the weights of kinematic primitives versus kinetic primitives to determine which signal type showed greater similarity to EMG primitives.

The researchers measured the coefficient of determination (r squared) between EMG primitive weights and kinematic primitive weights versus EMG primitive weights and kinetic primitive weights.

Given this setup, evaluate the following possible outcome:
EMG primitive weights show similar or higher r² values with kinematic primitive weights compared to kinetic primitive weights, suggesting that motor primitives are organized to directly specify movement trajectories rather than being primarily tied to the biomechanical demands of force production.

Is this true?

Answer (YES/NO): NO